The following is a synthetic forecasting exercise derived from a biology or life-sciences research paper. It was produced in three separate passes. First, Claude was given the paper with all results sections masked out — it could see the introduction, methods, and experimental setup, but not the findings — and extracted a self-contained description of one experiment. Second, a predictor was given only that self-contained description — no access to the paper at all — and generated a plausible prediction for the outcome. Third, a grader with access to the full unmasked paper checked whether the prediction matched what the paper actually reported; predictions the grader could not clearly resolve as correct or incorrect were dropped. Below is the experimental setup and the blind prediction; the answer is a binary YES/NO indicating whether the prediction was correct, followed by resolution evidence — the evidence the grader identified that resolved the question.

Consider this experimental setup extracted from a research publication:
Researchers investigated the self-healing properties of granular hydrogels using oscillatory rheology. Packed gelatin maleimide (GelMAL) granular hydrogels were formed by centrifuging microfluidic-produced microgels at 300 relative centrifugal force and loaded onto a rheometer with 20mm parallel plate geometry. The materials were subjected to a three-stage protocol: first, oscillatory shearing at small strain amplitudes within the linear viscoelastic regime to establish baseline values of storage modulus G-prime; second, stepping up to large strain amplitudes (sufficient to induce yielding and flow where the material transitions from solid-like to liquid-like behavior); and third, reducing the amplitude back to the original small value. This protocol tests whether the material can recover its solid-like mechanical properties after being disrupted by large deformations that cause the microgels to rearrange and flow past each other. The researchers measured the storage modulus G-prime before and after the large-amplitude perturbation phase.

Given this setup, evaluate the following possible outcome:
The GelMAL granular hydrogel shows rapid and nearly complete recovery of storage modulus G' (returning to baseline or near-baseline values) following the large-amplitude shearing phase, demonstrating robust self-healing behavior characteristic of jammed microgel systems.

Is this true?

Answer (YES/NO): NO